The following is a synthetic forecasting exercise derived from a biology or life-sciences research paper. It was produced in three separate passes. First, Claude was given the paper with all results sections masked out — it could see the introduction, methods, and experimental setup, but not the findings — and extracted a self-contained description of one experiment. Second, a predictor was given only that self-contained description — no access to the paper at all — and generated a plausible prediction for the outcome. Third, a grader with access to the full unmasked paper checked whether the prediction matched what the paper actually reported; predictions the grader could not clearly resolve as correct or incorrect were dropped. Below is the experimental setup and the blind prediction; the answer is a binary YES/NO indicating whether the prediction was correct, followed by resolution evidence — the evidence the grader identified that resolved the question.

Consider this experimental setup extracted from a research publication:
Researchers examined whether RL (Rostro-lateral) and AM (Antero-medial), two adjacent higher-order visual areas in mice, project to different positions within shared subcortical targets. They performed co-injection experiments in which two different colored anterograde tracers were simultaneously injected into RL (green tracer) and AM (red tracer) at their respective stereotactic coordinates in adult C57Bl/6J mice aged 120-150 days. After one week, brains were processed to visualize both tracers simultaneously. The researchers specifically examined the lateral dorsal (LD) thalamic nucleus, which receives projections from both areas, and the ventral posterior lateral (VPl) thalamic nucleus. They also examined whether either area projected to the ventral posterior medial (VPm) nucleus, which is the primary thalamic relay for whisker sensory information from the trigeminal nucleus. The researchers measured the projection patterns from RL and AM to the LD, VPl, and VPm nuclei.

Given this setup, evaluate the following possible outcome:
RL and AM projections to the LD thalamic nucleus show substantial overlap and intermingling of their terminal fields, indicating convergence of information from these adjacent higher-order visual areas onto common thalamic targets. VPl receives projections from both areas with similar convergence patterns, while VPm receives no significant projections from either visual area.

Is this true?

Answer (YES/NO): NO